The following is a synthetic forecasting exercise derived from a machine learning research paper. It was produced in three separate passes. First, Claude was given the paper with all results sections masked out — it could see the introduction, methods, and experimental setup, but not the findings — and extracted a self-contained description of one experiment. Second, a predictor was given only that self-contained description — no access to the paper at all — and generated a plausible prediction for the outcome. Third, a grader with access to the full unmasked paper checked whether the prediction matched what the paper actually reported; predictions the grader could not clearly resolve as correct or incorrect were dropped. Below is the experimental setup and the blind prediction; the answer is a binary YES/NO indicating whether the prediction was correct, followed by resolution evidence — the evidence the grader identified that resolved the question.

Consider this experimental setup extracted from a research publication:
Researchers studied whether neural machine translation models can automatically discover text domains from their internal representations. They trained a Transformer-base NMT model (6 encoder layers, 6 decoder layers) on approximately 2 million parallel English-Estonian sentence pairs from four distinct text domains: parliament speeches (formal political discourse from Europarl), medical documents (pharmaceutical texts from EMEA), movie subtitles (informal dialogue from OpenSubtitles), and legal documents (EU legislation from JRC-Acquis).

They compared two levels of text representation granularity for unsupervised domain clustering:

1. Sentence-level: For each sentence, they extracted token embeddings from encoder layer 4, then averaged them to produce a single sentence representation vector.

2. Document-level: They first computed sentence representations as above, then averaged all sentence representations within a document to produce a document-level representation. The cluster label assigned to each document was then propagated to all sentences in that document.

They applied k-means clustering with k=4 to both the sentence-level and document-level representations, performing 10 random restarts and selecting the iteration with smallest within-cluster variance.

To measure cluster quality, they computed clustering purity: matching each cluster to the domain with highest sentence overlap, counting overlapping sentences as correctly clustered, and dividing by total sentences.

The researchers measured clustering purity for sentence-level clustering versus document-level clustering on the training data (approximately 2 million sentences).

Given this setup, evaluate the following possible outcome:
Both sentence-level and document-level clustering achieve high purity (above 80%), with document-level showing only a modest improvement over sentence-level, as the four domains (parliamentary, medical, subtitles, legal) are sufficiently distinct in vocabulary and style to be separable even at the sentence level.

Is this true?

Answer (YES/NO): NO